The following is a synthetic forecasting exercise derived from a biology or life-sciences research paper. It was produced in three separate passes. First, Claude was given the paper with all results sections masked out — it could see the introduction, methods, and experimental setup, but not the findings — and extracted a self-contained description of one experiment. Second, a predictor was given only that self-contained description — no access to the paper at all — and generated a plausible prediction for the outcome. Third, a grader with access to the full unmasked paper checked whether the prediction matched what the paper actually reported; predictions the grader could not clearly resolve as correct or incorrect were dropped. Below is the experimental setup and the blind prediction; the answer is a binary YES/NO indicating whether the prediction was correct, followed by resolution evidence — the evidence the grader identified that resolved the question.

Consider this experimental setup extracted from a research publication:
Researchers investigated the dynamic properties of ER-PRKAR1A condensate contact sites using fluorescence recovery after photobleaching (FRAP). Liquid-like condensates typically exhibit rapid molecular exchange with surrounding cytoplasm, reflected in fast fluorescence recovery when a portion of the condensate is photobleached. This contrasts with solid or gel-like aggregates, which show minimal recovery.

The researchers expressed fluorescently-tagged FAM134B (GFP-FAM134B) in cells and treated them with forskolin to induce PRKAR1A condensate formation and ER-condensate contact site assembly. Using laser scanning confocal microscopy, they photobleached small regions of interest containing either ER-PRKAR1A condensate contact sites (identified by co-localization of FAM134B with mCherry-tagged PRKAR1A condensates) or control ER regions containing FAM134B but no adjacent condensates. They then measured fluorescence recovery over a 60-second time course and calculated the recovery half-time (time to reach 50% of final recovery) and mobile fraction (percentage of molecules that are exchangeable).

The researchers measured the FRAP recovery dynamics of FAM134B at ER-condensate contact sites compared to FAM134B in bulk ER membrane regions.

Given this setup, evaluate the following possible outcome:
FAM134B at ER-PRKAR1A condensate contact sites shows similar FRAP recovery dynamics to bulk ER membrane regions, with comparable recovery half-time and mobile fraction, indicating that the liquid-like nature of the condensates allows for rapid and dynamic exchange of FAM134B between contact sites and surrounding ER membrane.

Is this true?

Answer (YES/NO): NO